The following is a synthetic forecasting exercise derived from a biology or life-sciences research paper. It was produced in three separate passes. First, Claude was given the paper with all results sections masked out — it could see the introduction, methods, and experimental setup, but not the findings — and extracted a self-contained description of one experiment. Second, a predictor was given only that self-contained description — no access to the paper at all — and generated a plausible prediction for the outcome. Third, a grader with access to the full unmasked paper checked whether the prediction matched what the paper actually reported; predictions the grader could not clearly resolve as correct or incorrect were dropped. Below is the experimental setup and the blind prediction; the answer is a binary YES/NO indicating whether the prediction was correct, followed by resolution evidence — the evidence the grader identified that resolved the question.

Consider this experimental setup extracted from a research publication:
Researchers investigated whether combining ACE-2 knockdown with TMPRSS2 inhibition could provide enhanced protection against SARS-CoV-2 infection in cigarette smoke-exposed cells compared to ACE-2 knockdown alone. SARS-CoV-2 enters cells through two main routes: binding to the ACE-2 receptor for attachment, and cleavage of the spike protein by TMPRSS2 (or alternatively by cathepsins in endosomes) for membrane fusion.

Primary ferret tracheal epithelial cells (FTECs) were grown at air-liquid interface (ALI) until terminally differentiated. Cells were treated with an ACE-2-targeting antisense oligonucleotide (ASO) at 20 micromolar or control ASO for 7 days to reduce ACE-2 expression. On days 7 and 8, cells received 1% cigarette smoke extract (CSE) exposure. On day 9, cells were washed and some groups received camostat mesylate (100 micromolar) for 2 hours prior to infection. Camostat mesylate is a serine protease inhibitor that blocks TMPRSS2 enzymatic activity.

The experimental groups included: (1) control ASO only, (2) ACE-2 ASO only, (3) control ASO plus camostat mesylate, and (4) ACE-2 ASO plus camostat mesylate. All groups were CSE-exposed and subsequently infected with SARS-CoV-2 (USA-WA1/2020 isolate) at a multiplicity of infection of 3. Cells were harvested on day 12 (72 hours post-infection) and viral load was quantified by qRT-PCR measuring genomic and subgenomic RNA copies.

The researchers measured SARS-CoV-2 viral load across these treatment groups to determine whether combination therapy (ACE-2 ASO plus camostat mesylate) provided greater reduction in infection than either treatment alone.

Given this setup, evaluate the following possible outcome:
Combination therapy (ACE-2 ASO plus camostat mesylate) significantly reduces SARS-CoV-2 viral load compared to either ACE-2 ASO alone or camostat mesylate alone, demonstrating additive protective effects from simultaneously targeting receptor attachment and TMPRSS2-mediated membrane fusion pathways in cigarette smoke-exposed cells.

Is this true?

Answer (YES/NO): YES